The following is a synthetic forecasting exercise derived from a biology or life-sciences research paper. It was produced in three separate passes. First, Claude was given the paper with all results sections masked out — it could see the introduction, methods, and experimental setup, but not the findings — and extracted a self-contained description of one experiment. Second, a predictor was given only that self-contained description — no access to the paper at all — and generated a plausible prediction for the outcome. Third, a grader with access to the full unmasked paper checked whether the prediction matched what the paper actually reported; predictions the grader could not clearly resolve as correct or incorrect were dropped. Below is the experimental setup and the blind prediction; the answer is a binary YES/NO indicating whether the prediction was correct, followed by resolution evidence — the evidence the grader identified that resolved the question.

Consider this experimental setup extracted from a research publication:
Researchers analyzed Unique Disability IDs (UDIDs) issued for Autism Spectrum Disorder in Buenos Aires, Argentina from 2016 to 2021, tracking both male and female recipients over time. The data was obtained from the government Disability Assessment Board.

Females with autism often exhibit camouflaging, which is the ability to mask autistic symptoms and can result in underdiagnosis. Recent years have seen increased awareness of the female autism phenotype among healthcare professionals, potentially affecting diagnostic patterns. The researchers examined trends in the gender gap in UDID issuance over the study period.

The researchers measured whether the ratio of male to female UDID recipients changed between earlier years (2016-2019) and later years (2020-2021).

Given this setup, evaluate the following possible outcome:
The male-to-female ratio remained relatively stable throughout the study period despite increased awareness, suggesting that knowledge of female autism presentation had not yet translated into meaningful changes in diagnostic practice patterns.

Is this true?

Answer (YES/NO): NO